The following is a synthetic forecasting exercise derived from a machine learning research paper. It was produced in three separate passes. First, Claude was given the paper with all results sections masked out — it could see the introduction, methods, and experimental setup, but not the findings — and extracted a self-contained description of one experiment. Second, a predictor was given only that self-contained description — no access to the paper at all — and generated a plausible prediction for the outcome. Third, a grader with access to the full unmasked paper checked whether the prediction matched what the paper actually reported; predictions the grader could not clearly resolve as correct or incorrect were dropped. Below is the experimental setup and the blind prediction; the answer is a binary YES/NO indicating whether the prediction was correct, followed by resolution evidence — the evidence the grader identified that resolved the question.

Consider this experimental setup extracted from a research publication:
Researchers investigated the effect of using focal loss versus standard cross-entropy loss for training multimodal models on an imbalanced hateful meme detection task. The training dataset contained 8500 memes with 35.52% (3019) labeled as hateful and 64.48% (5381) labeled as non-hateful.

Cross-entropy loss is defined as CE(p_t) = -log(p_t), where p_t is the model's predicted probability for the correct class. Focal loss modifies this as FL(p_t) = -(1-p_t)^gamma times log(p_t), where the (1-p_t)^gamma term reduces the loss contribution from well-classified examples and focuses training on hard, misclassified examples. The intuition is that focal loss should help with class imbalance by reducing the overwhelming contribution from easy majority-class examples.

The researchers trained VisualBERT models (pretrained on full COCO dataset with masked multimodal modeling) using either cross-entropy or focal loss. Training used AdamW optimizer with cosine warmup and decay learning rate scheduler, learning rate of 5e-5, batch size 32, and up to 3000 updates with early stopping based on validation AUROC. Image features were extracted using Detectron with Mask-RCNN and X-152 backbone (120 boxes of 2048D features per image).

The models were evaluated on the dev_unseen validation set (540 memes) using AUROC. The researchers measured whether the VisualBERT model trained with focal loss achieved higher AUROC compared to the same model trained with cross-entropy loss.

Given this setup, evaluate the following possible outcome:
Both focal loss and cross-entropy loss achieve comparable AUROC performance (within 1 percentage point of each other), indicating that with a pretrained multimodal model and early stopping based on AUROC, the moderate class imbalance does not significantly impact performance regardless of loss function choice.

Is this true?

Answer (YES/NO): NO